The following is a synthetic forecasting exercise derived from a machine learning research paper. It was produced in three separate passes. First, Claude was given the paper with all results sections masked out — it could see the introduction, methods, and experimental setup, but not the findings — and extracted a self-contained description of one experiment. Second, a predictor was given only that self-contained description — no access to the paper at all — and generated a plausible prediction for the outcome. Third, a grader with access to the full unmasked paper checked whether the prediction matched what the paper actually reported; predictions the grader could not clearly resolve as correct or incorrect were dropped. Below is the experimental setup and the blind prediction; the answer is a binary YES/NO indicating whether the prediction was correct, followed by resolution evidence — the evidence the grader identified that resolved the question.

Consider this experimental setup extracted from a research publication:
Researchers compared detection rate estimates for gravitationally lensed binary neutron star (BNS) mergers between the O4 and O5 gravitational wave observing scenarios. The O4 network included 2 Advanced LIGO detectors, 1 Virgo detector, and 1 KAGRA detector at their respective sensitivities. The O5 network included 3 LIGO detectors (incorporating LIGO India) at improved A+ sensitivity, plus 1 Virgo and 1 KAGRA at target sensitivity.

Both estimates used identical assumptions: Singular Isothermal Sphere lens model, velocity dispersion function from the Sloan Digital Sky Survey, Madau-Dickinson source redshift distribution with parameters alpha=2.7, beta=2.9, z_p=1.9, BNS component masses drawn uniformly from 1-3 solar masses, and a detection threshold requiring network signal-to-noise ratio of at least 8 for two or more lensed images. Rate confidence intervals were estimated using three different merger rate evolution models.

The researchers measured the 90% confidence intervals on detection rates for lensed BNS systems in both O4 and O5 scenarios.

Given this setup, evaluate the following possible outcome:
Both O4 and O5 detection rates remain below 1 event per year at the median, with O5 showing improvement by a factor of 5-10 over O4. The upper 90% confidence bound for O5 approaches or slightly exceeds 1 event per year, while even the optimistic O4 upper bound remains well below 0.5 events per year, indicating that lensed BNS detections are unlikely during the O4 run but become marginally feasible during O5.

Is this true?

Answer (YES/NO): NO